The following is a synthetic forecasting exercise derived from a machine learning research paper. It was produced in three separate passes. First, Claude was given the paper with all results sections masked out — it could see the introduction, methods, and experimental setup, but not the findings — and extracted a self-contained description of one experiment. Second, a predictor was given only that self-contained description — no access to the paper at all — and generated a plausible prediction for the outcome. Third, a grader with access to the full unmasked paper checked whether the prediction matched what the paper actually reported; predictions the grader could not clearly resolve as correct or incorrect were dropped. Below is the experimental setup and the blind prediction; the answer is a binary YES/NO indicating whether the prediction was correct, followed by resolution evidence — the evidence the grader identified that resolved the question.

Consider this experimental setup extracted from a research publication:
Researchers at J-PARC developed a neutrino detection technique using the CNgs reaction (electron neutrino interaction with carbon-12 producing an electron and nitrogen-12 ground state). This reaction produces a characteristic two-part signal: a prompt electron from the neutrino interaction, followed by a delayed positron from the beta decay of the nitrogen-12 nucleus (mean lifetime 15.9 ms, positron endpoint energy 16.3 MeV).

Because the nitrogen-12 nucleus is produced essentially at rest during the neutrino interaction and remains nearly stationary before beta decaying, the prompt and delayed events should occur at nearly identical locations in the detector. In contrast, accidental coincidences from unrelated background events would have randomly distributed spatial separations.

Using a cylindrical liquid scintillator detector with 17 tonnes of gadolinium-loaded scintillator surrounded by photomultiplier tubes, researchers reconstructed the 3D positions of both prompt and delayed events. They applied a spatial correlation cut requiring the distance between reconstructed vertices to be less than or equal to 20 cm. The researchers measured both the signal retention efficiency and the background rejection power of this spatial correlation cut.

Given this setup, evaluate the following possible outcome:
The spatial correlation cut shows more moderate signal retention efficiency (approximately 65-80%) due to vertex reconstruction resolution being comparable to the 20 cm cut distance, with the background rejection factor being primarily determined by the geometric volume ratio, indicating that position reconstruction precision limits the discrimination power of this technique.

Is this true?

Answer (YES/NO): NO